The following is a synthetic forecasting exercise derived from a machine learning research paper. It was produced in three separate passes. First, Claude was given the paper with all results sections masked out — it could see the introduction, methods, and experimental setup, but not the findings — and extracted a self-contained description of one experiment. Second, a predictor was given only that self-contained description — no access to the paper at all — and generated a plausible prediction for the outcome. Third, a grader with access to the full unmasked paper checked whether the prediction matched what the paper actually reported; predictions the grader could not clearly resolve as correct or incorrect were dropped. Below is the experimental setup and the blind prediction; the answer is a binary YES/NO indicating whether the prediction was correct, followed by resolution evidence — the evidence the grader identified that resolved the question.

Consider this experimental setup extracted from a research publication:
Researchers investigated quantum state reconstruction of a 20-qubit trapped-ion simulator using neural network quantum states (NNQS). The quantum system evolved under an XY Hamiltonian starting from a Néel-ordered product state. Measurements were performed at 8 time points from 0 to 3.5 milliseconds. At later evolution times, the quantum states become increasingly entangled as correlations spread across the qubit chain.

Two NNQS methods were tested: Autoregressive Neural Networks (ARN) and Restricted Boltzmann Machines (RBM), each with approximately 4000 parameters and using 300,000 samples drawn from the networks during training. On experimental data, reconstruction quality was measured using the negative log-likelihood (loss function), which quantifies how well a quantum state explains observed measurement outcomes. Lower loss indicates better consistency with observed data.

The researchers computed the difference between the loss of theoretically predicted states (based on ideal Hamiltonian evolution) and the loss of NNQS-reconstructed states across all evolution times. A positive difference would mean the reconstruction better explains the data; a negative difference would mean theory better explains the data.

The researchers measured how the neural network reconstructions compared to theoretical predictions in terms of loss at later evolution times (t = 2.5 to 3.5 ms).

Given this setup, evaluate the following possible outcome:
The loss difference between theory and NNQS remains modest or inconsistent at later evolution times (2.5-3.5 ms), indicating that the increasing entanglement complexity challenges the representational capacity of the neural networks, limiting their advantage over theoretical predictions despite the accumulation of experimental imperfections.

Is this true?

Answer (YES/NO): NO